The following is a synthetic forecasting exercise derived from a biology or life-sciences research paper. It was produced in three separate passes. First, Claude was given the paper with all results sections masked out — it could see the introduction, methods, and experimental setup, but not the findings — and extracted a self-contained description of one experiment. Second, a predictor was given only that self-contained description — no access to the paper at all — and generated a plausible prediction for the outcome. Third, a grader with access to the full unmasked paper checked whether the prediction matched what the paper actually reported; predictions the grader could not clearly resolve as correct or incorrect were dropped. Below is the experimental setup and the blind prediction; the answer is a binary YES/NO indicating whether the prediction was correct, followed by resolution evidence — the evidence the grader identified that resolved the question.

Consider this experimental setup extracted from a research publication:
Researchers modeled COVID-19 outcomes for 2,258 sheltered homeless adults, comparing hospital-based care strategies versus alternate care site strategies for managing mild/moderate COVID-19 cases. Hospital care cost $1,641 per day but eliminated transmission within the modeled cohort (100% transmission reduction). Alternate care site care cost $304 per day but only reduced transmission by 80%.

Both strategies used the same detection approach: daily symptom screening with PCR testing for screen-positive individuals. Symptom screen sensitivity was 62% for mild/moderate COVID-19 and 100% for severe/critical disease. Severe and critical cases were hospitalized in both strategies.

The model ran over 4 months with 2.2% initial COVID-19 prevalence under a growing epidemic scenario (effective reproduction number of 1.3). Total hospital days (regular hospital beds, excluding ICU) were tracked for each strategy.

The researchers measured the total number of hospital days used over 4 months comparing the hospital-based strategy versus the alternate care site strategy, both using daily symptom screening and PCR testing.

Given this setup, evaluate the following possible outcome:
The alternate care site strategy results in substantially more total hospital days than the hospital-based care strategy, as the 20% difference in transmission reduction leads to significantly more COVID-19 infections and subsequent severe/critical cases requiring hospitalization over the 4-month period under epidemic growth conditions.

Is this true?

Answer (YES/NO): NO